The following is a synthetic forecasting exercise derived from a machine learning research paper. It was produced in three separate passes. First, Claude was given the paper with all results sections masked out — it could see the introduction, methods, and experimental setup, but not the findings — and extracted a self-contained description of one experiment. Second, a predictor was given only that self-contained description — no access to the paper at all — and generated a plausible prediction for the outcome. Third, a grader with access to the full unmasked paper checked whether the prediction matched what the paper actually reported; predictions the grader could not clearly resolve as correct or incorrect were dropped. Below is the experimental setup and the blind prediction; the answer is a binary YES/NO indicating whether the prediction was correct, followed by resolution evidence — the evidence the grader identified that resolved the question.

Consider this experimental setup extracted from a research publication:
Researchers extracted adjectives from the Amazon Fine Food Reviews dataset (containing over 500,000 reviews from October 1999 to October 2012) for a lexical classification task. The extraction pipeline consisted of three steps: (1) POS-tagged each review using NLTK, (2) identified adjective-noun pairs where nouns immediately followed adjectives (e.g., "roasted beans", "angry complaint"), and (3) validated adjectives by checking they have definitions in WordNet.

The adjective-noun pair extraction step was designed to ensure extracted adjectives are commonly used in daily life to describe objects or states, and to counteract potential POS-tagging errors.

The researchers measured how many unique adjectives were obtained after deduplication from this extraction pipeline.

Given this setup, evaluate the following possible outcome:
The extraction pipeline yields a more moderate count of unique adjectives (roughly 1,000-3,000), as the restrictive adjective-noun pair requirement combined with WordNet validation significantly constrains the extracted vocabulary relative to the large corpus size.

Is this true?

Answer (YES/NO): NO